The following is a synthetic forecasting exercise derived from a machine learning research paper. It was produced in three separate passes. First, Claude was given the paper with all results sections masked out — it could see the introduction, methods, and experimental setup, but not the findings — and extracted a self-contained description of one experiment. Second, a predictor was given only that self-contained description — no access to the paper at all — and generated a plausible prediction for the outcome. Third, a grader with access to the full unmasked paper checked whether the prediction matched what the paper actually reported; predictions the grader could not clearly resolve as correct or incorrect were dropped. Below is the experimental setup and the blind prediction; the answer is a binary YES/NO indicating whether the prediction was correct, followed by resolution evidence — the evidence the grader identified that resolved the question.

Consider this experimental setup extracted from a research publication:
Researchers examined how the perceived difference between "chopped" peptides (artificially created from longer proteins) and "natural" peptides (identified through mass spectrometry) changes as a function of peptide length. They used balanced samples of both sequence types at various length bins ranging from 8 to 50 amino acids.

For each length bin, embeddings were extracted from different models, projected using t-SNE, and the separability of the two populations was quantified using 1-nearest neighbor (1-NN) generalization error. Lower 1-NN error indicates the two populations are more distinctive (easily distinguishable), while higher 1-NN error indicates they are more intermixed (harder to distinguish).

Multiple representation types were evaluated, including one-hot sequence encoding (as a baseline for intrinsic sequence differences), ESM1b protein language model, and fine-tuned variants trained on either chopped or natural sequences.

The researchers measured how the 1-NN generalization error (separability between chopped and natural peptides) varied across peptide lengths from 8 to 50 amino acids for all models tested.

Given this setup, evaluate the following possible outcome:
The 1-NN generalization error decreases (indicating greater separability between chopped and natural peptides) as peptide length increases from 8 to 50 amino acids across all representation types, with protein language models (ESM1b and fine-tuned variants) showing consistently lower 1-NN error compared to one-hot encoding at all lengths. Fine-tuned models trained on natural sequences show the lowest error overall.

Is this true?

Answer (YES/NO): NO